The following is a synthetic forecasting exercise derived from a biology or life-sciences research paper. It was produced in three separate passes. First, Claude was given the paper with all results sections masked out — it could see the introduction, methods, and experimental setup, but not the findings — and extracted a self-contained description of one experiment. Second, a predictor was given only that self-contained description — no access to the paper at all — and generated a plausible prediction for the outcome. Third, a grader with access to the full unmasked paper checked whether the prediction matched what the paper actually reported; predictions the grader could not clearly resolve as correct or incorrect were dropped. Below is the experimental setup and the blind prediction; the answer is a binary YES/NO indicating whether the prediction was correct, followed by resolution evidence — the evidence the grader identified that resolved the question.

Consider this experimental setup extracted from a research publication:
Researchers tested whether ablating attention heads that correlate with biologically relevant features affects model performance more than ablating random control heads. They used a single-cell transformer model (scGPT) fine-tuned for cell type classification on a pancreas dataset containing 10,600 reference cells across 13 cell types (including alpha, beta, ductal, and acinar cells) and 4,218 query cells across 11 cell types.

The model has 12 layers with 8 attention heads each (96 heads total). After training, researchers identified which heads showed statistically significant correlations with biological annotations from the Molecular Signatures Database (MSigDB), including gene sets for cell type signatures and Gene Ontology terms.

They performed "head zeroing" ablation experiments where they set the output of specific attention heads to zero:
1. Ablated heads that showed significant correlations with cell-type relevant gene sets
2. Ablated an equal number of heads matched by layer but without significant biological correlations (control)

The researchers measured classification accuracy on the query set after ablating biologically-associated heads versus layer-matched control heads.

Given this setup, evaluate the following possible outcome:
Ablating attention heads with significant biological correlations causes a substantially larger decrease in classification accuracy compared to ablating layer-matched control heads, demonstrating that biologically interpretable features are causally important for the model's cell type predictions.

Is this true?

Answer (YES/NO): YES